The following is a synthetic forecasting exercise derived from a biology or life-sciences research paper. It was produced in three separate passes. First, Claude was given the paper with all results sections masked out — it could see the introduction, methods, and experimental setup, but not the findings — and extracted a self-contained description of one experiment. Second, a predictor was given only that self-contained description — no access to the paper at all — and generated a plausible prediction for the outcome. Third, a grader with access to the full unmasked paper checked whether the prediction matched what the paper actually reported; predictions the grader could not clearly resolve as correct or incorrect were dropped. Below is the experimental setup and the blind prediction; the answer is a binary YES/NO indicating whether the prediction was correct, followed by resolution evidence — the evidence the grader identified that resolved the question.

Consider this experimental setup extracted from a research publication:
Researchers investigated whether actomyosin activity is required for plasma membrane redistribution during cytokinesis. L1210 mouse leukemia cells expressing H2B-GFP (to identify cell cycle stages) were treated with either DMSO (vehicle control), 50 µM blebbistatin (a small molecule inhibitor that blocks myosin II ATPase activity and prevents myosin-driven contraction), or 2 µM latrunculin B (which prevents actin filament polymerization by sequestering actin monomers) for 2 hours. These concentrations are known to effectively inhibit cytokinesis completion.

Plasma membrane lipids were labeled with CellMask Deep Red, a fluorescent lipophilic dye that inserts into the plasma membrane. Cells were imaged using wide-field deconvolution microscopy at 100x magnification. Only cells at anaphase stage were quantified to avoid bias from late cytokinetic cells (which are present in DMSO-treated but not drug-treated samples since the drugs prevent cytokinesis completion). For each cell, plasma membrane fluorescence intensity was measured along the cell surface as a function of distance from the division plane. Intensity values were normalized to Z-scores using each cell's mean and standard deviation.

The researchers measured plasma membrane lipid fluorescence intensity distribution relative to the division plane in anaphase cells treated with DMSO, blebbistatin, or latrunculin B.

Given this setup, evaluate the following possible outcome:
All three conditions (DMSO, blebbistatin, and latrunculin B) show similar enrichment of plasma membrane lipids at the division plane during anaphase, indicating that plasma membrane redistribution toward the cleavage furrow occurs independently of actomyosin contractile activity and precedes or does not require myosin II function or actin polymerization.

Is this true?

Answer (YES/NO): NO